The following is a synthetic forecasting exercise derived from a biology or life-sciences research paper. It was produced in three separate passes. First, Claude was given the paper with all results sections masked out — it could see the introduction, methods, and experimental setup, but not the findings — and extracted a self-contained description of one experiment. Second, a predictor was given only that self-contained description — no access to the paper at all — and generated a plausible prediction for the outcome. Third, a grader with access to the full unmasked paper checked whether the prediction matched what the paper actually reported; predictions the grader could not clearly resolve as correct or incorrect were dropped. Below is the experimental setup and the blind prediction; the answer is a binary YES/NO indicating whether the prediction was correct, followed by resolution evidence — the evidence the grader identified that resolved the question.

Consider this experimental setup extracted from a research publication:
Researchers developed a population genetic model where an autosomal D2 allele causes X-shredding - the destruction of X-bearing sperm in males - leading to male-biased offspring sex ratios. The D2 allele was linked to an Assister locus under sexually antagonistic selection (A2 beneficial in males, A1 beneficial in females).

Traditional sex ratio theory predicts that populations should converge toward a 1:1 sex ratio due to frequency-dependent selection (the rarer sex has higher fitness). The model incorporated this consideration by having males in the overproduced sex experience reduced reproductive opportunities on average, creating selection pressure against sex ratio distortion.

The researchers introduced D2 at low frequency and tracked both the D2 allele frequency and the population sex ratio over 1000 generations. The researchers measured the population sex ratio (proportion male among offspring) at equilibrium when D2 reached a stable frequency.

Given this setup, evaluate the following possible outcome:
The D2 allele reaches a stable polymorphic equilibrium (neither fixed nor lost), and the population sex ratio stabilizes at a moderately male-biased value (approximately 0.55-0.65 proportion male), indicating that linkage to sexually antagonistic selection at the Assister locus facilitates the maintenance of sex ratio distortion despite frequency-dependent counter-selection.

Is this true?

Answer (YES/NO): YES